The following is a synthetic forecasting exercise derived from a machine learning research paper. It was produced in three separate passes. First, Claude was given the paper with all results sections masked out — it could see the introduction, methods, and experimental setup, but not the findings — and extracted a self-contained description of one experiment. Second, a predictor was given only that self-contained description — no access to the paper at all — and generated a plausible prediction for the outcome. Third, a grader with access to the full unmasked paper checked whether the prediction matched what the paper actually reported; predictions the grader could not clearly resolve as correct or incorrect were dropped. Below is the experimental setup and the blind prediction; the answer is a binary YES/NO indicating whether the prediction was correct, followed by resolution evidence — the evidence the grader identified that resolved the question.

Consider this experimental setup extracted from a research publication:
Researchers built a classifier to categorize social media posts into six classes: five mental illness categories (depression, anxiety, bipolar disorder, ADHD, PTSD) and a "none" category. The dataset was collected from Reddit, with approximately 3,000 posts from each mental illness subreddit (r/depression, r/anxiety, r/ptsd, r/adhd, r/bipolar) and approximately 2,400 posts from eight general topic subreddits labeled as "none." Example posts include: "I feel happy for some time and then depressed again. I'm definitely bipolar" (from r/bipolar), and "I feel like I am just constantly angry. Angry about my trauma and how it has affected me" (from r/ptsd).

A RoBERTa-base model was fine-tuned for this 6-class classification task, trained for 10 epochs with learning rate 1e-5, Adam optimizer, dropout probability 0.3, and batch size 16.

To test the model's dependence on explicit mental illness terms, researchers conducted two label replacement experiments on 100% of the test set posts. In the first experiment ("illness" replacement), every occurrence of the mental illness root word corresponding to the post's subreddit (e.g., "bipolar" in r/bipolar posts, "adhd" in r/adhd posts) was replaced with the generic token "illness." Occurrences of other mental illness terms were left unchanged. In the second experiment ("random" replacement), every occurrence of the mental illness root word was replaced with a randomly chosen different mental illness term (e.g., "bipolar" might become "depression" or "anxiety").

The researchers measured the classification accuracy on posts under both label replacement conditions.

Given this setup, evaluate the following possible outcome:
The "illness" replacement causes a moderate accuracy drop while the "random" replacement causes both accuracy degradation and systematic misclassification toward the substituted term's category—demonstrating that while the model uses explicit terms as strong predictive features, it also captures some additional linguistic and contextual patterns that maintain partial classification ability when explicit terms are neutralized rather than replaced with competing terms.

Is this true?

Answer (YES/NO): NO